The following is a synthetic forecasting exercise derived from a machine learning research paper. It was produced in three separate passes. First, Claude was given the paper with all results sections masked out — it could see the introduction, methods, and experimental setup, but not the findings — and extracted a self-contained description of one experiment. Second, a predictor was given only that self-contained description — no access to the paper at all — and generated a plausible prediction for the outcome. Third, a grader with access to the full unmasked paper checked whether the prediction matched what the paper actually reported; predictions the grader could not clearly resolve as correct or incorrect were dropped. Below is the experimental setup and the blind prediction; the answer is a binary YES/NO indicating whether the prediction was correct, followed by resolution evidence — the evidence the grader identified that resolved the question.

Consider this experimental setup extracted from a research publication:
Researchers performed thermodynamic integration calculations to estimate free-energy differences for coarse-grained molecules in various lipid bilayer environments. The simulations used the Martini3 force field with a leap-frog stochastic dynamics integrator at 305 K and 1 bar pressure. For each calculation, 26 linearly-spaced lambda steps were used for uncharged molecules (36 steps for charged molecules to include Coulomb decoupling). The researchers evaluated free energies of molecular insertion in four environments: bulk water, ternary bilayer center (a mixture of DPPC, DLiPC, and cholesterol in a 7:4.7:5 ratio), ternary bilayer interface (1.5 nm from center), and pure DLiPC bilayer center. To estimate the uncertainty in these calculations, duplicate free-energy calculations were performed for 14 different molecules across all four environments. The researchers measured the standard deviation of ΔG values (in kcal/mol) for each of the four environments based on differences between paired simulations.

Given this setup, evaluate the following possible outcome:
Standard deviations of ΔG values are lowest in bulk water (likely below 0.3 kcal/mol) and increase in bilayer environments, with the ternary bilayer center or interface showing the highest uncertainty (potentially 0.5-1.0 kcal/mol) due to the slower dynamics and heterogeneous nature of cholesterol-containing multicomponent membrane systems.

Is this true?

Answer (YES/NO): NO